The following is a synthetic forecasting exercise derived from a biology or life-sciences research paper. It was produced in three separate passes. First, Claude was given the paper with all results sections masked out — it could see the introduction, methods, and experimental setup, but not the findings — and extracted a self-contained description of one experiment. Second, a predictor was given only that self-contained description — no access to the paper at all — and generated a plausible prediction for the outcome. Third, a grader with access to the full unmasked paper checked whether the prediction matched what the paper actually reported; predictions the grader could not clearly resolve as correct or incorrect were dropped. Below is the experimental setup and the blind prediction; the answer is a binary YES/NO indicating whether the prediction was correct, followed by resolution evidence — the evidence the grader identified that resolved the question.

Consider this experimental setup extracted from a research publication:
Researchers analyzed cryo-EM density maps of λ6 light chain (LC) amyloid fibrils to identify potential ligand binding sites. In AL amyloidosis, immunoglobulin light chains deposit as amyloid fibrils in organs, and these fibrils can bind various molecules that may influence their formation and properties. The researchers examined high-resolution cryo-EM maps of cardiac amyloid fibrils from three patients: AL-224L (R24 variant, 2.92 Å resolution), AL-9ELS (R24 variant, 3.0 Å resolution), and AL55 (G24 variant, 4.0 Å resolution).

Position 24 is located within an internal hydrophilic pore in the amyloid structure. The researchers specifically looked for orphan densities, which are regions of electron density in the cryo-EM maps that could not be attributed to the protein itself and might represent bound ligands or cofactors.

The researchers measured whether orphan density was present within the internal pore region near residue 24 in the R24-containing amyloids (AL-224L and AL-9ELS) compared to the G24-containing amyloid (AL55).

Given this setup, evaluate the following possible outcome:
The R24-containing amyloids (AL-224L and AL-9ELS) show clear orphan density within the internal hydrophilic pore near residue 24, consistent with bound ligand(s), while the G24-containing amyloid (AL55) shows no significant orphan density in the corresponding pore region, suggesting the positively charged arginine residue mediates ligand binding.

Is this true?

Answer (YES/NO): YES